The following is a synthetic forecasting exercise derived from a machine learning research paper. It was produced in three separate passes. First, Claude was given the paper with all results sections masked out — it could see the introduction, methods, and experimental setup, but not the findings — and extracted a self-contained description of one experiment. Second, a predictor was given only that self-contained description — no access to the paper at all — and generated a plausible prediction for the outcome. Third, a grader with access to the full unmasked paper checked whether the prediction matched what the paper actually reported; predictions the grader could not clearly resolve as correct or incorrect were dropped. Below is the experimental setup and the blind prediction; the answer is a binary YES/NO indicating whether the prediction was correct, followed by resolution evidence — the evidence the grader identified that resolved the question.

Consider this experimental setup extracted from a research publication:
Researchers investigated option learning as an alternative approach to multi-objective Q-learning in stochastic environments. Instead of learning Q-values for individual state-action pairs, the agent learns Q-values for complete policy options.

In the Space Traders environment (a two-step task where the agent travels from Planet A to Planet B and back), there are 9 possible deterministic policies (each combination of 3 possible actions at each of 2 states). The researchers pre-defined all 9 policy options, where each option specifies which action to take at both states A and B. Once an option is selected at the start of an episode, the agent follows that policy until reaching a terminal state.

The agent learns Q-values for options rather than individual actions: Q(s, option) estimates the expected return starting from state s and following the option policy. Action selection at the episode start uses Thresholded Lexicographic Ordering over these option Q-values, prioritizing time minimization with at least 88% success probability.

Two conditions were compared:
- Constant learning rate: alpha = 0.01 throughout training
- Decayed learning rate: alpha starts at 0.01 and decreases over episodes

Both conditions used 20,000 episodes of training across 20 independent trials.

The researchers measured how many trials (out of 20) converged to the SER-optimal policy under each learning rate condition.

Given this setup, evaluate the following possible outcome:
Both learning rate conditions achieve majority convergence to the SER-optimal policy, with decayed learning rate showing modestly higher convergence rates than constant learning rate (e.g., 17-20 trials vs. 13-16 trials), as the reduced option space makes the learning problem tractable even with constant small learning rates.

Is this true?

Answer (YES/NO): NO